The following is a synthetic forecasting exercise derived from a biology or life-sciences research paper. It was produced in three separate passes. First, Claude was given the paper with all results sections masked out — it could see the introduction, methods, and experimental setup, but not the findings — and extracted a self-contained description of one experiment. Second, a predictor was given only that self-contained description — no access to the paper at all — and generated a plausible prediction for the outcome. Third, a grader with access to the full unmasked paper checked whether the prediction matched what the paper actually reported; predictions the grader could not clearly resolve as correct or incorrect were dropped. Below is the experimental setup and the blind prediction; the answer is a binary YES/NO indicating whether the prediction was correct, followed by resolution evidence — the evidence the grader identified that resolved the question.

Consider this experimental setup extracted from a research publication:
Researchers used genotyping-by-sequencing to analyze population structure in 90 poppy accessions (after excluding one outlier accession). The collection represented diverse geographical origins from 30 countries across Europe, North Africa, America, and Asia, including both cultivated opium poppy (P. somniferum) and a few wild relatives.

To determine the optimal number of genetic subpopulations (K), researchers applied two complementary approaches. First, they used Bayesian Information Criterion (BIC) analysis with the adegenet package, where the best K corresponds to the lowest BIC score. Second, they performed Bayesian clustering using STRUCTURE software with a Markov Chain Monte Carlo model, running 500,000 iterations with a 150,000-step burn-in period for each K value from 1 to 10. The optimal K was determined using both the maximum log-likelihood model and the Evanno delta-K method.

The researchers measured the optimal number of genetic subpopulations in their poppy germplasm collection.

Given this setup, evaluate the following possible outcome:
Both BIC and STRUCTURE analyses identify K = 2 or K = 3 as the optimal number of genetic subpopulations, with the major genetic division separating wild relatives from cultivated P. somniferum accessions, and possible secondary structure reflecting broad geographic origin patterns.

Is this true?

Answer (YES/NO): NO